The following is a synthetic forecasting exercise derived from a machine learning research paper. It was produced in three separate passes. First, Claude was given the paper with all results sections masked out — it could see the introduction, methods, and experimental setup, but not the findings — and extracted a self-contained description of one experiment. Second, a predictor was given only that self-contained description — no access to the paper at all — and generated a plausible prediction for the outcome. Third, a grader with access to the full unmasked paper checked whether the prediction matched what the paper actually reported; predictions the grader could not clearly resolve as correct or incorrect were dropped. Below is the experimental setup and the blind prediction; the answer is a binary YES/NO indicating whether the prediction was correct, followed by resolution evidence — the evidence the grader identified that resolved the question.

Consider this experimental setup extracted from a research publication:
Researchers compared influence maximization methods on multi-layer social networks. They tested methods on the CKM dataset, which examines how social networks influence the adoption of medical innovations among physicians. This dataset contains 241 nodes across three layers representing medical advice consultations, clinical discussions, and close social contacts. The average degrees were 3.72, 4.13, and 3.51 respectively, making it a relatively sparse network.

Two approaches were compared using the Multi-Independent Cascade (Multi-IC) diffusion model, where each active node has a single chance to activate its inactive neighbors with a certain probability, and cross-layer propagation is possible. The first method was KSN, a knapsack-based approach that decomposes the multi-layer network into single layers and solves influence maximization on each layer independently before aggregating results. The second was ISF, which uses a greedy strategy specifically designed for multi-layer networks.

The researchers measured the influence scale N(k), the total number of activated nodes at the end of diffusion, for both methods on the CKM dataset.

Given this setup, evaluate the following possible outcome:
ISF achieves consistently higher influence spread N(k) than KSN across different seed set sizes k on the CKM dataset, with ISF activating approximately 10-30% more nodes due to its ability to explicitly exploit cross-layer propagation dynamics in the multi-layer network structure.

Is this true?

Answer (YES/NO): YES